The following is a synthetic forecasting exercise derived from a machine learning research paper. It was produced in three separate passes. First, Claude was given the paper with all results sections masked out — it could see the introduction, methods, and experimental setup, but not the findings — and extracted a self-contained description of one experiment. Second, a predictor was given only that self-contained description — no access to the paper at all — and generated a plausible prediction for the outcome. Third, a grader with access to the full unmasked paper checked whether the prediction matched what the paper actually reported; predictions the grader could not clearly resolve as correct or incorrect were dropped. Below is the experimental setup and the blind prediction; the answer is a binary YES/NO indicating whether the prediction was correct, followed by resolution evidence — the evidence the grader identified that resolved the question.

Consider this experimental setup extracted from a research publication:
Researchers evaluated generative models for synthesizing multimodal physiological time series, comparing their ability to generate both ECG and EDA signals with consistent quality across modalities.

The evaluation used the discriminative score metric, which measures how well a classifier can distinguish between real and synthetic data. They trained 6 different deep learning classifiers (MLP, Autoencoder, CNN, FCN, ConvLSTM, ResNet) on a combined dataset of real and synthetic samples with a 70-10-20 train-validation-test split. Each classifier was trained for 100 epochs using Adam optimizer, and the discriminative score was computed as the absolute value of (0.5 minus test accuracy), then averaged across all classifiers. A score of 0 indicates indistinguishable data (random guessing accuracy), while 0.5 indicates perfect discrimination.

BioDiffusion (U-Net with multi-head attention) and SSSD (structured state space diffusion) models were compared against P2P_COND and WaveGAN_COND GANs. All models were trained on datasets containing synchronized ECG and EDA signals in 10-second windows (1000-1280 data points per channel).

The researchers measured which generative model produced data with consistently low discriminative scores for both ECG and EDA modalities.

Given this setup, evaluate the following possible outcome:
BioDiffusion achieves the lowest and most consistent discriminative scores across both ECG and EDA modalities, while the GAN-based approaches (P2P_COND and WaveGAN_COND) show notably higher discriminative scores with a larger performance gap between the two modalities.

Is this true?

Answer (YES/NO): NO